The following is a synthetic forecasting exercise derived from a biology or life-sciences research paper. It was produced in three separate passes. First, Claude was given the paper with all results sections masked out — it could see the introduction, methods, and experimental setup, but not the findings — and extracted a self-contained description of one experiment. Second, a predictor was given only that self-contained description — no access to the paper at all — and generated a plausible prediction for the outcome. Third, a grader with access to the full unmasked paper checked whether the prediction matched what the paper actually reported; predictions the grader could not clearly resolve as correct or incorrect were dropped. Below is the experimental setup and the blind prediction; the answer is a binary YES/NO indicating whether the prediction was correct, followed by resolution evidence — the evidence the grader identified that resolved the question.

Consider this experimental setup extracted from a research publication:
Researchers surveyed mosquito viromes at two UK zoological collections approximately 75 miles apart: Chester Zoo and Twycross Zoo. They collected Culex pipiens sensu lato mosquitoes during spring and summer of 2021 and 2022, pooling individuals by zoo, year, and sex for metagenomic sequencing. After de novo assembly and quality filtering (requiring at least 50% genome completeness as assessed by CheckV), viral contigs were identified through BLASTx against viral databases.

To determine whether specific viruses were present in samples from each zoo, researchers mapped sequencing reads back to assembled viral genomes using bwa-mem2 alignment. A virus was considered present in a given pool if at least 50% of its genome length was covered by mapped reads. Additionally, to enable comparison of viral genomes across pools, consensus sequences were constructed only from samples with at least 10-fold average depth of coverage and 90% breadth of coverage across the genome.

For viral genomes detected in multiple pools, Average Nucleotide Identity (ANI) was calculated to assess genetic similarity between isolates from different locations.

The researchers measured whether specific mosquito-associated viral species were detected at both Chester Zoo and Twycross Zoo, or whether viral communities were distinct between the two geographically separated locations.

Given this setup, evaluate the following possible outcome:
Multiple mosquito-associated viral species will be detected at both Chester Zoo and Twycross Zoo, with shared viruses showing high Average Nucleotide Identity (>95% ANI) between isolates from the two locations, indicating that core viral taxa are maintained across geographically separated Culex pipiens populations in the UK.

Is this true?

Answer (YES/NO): YES